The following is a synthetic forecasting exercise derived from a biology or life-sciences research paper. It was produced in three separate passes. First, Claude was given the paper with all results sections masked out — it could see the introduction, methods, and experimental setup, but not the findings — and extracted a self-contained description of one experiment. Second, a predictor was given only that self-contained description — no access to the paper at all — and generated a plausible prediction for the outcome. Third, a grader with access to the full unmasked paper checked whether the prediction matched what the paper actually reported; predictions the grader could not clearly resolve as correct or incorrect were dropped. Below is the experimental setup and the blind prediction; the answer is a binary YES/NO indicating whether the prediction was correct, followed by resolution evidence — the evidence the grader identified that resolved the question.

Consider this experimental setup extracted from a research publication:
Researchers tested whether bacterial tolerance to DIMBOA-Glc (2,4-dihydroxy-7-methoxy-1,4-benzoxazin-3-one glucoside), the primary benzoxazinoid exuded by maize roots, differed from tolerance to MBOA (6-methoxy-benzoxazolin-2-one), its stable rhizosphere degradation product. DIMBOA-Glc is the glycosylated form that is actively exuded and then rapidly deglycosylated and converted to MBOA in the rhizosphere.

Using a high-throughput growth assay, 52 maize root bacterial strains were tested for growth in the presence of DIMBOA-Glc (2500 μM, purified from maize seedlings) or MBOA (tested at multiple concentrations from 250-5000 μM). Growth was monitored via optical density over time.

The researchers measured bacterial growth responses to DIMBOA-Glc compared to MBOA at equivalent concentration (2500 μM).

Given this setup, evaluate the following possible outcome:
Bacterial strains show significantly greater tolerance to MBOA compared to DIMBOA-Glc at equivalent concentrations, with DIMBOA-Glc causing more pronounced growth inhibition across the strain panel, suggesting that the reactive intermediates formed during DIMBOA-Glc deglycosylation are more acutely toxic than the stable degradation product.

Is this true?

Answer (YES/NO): NO